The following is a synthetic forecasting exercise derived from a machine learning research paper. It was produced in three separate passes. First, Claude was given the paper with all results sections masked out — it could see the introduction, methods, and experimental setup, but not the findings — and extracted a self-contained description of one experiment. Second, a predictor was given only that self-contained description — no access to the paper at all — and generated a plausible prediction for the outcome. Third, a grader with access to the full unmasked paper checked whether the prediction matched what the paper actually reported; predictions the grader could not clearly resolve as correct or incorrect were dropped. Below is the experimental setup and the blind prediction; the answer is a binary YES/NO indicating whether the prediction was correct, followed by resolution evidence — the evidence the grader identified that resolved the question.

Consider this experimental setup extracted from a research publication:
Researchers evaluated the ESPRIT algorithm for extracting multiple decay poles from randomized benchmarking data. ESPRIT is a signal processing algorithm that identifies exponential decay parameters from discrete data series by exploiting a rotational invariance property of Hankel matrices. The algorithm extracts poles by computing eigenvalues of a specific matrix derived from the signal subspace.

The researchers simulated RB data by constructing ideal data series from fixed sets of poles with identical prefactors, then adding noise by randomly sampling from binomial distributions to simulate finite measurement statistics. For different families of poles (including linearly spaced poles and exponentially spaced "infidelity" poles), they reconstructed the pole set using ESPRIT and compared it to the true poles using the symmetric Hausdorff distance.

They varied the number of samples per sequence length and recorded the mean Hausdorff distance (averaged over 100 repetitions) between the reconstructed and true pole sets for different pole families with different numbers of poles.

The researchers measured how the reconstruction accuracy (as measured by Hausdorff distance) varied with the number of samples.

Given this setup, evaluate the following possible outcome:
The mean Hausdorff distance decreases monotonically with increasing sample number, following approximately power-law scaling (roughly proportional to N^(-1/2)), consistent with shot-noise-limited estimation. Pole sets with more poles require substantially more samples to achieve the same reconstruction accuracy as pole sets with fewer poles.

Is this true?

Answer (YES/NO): NO